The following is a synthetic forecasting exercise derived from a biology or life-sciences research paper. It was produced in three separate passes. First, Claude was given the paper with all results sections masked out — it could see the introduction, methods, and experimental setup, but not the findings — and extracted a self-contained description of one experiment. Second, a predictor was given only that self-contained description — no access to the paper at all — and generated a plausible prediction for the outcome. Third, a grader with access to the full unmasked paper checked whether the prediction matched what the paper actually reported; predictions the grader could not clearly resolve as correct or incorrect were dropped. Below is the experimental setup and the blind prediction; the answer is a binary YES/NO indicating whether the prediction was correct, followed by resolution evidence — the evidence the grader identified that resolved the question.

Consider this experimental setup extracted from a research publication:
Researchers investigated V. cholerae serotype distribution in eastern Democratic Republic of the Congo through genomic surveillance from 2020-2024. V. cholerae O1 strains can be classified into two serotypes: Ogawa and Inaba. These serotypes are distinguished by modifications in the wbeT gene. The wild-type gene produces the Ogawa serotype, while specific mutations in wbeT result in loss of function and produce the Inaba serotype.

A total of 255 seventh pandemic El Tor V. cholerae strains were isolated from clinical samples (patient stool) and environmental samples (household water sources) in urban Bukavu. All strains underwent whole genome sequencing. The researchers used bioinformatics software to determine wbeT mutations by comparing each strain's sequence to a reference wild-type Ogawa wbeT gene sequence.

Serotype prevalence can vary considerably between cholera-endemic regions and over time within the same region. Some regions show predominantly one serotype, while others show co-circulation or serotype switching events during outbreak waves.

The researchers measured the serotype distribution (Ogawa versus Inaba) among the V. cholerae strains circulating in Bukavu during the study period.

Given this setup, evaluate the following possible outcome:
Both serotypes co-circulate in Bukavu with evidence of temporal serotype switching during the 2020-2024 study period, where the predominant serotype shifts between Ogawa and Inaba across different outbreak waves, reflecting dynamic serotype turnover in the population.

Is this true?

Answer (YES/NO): NO